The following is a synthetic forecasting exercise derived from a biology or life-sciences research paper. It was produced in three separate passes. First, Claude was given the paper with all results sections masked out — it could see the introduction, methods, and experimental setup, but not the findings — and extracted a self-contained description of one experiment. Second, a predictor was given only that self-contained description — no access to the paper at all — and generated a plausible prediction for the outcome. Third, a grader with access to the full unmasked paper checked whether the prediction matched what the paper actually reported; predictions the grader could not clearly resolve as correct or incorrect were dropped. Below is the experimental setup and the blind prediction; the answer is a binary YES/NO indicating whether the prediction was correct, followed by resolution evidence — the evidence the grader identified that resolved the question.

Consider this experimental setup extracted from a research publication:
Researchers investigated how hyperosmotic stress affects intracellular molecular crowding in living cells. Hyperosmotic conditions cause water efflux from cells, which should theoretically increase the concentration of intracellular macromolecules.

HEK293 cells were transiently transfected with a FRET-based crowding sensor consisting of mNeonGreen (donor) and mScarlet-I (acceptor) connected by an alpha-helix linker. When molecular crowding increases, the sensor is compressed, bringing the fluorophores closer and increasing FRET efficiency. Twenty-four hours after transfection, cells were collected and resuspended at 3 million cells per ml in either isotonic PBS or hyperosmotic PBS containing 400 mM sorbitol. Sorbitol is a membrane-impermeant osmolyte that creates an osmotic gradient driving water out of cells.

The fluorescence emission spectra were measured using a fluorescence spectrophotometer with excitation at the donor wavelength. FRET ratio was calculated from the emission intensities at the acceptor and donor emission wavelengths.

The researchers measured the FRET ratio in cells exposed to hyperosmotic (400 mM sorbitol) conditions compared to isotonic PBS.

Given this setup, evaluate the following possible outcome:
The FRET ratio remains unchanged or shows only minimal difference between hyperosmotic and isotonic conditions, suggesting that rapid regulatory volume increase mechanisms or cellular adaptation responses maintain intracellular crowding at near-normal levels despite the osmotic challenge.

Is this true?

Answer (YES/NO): NO